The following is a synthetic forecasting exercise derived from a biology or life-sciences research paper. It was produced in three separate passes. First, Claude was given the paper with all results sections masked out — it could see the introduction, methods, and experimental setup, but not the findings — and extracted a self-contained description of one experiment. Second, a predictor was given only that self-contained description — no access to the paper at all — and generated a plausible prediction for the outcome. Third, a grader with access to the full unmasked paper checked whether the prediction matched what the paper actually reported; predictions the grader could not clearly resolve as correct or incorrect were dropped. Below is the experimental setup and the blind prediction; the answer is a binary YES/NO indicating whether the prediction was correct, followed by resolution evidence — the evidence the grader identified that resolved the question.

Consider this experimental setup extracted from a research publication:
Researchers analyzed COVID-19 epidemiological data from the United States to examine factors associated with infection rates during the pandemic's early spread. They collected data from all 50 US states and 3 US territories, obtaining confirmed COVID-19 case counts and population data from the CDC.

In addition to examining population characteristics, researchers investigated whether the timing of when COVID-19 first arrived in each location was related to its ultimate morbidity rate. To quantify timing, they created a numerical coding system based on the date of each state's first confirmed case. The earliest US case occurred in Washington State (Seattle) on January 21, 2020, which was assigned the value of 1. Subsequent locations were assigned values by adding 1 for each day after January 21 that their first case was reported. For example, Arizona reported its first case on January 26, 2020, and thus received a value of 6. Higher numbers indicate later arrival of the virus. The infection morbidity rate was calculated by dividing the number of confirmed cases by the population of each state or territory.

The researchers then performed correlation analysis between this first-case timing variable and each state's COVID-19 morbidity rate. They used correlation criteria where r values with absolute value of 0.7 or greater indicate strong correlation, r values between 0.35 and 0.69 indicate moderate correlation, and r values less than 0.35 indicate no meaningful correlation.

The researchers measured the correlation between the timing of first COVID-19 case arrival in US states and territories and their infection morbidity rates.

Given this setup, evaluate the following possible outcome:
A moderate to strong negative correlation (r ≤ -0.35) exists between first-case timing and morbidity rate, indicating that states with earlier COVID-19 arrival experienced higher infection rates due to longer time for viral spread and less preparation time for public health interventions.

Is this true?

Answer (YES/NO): NO